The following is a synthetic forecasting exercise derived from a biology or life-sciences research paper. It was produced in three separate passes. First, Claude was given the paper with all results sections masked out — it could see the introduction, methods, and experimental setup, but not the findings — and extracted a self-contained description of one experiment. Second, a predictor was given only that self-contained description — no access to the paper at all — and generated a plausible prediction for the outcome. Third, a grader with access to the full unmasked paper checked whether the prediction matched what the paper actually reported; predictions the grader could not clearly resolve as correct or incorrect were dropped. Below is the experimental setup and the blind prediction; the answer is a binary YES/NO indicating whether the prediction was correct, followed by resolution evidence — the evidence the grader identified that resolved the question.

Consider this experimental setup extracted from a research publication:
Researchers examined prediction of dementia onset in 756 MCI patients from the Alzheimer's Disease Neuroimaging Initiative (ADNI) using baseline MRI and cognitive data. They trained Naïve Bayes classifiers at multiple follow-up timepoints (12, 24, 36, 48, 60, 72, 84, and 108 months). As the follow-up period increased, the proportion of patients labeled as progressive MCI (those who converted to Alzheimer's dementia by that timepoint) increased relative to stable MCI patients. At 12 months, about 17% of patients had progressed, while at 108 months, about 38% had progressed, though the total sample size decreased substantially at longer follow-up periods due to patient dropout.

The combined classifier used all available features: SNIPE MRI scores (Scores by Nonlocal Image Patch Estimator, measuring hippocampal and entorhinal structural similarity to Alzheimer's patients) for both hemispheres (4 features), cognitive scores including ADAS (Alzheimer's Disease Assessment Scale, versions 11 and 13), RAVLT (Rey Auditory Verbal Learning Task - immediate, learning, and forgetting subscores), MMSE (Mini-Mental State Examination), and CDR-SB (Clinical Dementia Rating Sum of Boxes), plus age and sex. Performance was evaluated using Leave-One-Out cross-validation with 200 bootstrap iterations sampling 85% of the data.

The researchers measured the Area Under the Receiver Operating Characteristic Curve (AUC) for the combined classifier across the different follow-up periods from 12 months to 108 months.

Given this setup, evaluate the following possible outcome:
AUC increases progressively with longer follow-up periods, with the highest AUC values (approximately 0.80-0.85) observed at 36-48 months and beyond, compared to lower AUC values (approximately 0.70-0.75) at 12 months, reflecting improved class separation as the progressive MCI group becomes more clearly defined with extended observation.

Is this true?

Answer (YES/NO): NO